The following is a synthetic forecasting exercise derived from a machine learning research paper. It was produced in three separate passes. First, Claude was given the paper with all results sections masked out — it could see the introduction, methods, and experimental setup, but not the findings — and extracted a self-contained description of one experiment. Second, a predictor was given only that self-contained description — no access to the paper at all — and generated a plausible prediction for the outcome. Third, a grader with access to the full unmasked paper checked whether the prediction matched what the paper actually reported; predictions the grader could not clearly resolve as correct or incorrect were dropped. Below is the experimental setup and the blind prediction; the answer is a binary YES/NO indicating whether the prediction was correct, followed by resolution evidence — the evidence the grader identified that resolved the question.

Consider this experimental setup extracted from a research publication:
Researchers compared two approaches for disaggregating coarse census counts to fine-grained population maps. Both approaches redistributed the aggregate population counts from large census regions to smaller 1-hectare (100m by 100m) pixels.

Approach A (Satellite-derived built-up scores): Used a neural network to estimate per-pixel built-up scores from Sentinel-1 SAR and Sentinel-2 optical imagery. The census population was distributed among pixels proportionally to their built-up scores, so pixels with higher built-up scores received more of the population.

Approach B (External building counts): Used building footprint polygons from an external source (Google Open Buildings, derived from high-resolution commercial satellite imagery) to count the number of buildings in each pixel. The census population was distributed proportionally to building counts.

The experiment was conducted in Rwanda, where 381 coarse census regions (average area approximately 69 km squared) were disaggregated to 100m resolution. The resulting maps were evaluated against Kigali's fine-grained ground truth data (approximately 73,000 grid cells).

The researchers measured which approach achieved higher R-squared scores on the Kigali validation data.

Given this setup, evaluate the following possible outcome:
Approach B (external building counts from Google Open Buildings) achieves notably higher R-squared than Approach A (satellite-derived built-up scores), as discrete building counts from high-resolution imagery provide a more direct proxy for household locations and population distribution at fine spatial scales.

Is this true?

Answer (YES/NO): YES